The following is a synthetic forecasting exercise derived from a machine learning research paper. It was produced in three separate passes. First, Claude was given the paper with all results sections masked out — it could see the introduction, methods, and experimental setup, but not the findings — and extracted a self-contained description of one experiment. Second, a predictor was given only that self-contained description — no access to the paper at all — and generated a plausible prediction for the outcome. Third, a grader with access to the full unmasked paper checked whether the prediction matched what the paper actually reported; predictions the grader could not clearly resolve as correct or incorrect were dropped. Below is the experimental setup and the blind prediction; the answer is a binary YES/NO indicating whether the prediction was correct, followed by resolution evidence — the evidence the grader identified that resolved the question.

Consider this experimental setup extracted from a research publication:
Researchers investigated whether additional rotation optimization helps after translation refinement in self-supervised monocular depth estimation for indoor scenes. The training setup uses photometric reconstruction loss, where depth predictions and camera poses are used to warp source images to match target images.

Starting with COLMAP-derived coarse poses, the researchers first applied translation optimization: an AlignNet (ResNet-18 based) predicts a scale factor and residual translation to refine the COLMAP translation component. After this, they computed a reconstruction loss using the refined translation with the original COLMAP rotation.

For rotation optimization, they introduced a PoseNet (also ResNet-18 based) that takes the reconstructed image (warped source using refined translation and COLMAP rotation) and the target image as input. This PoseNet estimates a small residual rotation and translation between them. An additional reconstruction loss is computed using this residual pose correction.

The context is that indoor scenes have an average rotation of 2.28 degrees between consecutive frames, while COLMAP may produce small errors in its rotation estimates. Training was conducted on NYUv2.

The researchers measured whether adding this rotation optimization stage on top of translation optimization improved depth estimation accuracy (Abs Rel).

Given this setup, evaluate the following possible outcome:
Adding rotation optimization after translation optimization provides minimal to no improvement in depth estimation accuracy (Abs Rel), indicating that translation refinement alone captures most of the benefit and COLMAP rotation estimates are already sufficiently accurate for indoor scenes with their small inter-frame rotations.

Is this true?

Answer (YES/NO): NO